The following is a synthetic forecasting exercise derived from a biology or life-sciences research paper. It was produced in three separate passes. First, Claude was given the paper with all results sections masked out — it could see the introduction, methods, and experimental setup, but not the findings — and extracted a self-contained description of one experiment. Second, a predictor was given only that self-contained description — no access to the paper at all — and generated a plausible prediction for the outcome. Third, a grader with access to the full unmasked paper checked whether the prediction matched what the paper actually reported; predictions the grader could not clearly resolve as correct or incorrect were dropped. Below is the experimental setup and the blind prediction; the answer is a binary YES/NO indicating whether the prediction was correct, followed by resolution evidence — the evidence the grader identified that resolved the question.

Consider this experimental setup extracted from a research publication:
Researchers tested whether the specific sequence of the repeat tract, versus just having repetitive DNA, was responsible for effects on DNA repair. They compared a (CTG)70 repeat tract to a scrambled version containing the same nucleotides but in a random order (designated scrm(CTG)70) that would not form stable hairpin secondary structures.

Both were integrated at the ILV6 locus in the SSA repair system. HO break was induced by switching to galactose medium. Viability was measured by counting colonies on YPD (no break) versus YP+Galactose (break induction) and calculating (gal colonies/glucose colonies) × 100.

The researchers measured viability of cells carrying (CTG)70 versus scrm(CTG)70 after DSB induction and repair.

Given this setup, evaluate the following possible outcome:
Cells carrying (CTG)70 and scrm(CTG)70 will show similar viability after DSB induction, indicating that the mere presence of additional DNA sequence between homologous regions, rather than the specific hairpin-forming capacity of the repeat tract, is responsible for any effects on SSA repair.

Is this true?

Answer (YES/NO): NO